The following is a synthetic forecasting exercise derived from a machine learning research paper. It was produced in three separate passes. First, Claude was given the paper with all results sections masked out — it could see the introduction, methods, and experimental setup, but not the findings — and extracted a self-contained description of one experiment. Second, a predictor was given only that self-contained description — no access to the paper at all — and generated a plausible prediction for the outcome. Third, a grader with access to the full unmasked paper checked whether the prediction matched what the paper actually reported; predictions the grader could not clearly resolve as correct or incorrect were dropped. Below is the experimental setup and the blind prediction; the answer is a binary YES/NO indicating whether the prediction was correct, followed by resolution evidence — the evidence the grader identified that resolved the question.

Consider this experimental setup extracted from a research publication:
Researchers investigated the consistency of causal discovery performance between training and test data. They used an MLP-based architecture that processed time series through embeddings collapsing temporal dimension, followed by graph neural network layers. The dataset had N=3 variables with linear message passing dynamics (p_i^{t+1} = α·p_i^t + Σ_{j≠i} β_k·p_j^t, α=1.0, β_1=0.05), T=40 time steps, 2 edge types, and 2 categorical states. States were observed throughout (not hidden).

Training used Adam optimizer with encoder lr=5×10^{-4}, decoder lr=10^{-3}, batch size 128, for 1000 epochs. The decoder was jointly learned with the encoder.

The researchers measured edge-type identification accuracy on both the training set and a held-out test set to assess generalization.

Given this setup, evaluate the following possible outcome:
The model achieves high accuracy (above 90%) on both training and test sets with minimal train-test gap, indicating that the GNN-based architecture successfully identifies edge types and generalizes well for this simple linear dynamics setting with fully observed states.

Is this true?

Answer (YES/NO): YES